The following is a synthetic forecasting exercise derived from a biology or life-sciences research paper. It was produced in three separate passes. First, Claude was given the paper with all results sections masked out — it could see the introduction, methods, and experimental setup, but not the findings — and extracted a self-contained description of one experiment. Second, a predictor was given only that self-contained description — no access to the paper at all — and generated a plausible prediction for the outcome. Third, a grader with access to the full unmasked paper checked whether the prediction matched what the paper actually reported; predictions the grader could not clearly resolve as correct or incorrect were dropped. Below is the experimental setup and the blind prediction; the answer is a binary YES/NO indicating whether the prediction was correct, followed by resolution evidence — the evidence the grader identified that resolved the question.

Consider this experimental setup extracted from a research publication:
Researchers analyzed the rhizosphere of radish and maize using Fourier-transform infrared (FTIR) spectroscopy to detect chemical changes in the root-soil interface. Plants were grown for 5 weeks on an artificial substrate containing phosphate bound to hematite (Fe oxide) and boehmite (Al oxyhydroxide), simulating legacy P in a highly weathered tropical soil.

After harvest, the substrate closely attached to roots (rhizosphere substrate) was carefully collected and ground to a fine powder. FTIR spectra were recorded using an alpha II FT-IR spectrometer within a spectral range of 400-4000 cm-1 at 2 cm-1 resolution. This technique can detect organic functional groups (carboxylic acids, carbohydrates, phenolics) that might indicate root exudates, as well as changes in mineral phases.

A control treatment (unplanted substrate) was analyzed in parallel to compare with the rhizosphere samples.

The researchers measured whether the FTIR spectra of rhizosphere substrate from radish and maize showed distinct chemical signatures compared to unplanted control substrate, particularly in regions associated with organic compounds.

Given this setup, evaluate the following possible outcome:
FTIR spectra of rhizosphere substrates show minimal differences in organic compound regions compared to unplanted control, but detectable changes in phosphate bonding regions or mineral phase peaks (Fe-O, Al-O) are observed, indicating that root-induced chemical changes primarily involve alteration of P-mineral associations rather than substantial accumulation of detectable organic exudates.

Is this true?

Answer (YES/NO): NO